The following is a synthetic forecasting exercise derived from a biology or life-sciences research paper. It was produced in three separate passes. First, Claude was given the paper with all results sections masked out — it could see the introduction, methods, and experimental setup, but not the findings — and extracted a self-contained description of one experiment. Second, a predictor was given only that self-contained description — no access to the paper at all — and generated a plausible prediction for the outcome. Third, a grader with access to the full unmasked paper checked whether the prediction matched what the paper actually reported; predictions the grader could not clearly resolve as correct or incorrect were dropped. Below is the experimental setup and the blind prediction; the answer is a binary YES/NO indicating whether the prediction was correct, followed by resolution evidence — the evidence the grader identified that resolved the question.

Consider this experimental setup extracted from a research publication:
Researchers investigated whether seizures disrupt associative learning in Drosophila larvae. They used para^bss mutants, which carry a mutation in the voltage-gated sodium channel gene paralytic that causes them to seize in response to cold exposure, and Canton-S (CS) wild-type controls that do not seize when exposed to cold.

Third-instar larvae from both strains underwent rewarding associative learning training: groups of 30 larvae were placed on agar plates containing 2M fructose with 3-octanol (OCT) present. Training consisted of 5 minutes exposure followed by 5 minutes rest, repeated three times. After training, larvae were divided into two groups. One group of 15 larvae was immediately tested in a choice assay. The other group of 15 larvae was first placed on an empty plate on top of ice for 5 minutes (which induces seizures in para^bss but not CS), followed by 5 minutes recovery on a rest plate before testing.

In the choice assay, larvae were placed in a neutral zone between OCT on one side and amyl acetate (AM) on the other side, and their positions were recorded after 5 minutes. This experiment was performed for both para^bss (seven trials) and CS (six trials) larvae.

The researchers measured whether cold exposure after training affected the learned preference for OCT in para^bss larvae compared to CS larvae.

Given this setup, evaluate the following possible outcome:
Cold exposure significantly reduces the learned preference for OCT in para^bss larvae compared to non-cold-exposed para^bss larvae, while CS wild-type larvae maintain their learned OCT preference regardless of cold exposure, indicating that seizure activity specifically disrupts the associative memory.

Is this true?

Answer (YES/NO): YES